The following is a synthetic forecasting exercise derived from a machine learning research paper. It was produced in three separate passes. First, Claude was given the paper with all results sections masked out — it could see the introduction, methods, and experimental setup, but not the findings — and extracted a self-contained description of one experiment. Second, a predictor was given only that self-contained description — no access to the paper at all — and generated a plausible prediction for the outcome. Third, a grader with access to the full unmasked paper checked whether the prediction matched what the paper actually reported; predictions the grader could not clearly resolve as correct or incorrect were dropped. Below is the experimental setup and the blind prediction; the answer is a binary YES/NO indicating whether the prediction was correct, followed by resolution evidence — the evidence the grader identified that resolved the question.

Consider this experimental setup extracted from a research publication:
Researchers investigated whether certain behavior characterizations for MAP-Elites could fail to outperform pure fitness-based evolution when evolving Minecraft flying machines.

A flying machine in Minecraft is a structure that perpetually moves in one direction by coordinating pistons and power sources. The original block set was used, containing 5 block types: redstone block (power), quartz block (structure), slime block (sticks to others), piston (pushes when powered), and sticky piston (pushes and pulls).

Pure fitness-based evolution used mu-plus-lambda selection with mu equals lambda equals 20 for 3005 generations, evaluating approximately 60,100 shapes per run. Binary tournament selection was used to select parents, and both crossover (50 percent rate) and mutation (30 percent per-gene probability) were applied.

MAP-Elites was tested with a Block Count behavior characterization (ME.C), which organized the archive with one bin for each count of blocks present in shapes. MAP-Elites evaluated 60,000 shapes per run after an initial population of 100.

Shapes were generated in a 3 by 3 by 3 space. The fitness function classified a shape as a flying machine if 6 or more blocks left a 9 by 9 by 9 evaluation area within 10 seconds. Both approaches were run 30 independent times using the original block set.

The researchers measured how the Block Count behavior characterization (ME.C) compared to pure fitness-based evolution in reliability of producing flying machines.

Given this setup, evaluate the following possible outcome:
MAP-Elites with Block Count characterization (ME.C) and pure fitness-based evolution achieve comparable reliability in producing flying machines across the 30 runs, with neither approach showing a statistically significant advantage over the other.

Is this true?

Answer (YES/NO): YES